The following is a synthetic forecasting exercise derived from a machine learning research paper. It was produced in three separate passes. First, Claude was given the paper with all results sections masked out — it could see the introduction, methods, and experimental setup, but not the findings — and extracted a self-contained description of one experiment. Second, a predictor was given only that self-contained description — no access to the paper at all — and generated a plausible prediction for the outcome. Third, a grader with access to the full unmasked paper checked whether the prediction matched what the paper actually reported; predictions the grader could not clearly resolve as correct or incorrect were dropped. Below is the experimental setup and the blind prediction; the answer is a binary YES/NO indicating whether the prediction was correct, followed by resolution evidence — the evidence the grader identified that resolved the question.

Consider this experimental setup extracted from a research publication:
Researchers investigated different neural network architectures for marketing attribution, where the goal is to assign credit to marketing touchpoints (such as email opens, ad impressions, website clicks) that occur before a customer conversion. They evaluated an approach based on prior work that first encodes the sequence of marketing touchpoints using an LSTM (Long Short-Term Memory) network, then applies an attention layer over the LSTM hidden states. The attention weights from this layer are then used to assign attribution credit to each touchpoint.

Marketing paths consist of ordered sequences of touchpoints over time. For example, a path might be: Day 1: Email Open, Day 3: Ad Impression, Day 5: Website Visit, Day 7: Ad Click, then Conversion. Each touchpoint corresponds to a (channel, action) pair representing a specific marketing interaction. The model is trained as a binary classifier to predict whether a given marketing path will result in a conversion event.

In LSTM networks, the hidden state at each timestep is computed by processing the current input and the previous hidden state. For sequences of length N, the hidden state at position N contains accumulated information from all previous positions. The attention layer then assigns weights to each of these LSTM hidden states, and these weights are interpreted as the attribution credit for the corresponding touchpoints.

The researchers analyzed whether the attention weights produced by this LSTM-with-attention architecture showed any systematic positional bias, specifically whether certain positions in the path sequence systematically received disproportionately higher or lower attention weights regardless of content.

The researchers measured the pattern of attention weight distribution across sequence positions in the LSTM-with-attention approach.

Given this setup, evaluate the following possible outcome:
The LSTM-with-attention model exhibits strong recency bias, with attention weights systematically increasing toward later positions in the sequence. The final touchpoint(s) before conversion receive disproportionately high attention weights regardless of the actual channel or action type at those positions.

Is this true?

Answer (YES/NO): YES